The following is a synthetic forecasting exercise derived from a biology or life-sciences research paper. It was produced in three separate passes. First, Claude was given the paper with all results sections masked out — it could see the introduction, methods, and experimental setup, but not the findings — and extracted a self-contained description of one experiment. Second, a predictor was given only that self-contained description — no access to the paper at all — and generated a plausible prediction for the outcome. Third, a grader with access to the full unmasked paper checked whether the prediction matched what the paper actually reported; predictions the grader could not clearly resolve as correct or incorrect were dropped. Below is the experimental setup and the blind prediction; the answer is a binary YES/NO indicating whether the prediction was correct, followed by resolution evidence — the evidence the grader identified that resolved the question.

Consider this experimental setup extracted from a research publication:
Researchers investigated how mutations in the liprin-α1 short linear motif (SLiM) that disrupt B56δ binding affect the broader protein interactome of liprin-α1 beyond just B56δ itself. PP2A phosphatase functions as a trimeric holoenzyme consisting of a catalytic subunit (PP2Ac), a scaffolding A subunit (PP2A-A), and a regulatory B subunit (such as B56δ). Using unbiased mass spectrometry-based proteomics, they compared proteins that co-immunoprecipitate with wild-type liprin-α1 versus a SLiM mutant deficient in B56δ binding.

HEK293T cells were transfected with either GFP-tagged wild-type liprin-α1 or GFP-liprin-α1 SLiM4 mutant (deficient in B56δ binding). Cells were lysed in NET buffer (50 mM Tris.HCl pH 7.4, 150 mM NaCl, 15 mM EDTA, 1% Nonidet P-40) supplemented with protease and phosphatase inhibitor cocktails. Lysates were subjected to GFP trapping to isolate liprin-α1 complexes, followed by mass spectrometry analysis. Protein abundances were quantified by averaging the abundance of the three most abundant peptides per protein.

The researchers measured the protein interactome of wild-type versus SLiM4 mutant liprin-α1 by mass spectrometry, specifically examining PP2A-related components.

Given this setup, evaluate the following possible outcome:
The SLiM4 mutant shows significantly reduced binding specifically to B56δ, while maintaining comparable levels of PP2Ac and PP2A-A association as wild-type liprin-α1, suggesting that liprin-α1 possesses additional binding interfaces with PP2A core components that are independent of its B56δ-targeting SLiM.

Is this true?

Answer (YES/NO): NO